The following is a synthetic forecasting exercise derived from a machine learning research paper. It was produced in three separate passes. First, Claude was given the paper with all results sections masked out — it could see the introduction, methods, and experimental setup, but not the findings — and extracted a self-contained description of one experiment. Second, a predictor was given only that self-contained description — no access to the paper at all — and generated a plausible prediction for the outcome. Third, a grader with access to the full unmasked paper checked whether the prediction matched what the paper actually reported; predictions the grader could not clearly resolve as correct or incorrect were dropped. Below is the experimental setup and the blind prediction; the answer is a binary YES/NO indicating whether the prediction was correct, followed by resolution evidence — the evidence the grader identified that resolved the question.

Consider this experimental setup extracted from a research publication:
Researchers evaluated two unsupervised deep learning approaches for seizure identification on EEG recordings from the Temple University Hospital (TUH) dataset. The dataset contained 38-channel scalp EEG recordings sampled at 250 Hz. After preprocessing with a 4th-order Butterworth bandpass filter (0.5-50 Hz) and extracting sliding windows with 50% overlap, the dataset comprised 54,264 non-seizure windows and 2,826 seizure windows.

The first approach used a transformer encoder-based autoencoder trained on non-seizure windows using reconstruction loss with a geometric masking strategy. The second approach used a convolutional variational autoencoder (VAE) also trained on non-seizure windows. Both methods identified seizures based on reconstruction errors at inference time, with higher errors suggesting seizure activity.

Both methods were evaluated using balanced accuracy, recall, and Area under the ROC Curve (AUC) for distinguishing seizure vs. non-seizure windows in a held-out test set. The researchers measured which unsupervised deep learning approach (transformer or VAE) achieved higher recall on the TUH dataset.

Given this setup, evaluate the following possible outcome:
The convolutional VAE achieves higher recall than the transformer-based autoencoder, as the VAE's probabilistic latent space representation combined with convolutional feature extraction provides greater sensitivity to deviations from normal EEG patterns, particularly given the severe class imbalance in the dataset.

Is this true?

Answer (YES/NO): YES